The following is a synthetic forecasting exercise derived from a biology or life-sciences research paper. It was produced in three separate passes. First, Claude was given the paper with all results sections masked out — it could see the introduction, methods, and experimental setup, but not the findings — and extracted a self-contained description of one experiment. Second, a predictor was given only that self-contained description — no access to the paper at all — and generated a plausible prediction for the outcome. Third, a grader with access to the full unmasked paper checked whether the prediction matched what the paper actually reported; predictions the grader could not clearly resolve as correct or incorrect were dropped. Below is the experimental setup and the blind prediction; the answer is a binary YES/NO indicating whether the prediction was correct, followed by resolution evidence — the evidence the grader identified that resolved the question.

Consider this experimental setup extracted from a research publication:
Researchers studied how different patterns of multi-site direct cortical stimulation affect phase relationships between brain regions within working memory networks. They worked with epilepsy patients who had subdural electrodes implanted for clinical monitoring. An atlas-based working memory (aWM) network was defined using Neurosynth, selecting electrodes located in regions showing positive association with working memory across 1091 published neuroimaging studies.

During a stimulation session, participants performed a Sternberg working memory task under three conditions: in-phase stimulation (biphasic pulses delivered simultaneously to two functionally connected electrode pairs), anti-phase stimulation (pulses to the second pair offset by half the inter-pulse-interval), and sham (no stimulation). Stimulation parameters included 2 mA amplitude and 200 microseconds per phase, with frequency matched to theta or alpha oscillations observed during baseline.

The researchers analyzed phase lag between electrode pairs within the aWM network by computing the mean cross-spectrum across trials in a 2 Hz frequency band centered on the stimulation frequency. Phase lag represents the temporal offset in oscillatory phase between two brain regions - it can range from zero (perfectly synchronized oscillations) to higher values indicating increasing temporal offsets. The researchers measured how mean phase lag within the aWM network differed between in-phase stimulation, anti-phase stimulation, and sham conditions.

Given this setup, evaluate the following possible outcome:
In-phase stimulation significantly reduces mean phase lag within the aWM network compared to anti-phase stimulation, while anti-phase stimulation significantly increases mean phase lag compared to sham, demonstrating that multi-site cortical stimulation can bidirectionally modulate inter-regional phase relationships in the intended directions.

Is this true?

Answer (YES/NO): NO